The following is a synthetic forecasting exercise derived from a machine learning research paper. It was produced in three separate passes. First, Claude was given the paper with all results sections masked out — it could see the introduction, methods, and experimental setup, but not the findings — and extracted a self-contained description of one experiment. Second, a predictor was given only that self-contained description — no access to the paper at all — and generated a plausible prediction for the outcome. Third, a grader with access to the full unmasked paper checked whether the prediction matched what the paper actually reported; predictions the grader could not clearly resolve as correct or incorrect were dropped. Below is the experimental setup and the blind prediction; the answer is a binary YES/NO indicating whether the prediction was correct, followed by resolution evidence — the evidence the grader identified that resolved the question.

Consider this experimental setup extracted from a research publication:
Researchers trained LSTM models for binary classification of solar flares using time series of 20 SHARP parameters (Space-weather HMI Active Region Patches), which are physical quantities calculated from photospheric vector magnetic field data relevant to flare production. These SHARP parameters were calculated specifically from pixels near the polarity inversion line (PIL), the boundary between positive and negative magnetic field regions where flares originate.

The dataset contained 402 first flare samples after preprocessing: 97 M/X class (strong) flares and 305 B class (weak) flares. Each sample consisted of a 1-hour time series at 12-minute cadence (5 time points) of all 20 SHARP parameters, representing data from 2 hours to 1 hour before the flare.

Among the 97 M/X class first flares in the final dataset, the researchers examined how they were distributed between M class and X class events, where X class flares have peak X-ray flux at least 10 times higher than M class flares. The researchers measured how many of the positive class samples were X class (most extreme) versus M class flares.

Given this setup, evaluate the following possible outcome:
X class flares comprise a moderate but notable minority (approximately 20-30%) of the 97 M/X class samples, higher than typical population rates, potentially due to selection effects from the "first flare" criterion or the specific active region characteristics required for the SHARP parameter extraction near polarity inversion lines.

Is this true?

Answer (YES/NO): NO